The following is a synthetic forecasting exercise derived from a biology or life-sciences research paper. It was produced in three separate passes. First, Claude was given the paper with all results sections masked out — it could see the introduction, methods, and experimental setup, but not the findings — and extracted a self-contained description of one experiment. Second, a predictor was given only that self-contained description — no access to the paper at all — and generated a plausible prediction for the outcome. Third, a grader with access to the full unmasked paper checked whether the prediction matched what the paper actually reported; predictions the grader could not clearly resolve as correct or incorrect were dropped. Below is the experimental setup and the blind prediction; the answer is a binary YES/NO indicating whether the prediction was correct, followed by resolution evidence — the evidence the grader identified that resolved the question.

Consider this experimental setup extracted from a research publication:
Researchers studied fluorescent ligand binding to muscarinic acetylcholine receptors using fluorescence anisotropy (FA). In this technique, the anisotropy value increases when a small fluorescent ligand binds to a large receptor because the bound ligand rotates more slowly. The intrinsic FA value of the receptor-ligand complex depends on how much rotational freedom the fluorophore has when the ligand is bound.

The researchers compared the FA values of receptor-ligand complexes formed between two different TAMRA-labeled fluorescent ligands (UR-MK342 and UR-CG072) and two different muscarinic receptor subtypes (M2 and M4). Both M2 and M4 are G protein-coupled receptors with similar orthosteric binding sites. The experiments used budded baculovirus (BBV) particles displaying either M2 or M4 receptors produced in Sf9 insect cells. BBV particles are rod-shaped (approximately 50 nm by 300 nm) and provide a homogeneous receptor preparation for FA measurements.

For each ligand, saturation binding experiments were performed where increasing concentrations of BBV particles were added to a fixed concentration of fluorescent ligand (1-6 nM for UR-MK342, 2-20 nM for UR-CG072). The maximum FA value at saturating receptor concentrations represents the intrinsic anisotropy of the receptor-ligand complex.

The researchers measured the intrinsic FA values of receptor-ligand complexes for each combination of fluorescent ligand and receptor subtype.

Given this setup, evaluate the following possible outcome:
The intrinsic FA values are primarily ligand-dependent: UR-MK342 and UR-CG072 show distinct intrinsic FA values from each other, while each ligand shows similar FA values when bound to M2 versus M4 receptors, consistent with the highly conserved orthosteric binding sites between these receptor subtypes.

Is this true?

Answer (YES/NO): YES